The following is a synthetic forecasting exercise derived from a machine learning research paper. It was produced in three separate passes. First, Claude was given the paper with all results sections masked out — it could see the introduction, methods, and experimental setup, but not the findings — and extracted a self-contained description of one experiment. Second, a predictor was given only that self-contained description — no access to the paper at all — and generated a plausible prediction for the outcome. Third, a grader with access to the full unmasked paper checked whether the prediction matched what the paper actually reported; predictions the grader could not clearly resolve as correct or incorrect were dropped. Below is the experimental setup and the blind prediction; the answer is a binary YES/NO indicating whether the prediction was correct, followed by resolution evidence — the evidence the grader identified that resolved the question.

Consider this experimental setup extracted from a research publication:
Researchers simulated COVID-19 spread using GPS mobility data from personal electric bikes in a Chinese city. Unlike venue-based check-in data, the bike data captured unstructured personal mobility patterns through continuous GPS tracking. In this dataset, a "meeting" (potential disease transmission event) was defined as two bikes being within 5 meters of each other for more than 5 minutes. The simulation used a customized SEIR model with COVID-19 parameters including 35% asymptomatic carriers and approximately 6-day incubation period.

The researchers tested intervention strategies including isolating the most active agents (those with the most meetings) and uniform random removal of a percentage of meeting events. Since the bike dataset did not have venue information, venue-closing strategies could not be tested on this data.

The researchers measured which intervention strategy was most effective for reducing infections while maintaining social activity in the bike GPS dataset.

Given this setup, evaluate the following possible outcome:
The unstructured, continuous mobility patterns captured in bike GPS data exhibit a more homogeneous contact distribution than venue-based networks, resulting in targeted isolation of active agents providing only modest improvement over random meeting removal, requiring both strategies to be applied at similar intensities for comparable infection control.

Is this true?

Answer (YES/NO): NO